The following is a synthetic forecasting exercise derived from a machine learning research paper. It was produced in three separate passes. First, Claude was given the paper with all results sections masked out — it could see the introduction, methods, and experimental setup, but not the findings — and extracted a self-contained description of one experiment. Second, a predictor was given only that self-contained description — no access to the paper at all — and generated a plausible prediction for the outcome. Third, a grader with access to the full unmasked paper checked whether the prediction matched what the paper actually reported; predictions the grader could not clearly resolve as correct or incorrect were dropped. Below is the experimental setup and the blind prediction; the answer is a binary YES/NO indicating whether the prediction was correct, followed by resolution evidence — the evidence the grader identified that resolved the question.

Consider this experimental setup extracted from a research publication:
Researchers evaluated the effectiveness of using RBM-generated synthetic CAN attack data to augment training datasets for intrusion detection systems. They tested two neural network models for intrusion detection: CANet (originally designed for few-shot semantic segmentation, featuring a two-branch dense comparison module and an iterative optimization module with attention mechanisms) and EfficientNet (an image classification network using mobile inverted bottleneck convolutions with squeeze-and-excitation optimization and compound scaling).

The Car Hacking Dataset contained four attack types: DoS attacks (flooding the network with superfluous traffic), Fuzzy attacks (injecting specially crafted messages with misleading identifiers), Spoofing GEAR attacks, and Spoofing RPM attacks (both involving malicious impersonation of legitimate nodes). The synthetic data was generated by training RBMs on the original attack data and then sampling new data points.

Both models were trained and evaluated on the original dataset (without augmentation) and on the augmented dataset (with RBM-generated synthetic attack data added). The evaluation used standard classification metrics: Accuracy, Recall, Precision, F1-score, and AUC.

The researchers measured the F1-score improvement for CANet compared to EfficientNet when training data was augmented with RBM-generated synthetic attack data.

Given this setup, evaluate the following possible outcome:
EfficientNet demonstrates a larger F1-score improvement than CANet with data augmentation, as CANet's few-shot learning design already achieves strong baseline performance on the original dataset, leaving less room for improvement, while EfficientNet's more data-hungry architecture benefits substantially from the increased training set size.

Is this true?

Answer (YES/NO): NO